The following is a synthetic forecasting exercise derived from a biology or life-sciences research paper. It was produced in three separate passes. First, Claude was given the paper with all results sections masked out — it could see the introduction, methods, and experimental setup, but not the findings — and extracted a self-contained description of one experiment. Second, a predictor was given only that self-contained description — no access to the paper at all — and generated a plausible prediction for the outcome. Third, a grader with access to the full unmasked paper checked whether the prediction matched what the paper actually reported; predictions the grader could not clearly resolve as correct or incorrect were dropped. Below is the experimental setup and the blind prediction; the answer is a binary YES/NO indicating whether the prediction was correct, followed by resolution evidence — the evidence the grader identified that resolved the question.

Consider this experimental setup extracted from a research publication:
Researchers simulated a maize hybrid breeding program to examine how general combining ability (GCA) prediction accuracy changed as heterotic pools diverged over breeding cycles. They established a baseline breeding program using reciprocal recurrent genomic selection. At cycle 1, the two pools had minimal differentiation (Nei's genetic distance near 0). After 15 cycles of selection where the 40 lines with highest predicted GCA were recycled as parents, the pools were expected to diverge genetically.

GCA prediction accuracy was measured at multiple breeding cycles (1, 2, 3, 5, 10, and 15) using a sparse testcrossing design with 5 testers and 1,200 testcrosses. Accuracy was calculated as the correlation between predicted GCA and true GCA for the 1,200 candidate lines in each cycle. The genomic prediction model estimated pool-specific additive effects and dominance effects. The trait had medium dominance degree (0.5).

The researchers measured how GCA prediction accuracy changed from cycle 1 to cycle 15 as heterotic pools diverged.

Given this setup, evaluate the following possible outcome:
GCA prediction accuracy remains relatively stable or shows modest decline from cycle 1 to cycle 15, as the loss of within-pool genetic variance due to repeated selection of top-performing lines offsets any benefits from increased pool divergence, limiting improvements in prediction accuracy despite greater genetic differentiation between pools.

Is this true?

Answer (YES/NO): YES